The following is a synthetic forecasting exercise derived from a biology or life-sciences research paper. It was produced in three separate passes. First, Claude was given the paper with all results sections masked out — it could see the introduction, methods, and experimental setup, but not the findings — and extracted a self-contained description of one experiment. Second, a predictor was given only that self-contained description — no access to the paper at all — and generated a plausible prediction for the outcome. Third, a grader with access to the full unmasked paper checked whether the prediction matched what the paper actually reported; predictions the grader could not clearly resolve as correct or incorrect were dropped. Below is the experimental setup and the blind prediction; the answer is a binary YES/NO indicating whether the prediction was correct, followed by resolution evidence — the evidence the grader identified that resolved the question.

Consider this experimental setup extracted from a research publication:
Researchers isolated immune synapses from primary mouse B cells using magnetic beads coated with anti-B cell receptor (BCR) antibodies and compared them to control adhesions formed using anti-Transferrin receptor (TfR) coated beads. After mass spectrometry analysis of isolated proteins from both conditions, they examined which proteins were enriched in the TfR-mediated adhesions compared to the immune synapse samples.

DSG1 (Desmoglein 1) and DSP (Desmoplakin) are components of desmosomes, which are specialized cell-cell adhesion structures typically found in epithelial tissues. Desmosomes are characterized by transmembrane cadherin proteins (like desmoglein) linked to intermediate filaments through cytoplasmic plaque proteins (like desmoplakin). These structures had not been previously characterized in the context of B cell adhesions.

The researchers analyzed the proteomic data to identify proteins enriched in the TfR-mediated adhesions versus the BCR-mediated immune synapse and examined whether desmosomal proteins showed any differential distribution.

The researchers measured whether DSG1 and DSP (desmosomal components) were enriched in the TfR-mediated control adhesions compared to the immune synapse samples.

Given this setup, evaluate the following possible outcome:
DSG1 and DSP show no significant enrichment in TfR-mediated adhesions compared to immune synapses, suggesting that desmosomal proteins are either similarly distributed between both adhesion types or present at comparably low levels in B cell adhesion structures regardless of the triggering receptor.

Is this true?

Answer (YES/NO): NO